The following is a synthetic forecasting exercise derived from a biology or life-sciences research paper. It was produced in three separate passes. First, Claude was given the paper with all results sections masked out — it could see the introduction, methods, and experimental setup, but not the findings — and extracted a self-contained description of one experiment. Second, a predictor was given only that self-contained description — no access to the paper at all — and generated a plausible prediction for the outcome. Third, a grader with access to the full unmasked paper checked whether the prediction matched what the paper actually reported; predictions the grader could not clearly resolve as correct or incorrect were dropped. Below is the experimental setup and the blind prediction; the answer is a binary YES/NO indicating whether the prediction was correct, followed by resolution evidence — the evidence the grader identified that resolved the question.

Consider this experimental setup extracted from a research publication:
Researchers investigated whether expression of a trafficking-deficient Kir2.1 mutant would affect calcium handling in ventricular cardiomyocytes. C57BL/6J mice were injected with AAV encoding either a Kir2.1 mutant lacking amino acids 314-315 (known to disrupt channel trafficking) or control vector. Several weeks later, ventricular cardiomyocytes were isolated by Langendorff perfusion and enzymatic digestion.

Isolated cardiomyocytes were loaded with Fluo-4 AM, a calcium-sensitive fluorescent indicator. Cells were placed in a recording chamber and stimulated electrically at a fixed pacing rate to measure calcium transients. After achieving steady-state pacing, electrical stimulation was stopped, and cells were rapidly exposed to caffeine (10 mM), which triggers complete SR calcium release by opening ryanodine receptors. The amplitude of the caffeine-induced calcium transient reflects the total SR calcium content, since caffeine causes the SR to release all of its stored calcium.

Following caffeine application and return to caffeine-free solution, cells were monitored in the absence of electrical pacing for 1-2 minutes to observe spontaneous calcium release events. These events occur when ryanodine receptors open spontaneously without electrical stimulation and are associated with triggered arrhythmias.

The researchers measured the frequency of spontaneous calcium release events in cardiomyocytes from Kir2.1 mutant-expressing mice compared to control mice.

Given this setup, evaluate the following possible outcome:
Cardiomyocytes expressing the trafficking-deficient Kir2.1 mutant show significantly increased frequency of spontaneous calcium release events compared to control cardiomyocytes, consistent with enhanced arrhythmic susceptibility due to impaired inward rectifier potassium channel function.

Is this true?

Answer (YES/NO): YES